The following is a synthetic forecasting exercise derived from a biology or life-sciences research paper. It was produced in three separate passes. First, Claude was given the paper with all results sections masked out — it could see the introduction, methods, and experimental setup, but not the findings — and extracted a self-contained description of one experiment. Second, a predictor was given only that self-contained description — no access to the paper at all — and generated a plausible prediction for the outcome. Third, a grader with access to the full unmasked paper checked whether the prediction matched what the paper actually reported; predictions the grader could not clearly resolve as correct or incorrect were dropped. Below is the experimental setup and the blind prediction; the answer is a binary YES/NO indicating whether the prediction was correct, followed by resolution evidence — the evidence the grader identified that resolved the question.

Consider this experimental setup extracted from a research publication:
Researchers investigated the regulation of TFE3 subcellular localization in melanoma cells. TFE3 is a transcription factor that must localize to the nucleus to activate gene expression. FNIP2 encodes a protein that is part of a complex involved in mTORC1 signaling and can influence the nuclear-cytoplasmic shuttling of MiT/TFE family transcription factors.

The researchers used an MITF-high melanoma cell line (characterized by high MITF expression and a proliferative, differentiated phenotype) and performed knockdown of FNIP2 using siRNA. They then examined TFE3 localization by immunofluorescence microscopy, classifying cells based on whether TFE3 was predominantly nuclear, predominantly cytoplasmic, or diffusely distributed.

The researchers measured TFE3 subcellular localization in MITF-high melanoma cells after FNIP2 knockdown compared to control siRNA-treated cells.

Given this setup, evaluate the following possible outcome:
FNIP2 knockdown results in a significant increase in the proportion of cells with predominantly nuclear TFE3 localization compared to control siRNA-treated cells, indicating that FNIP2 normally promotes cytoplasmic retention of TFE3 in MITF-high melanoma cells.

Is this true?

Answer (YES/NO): YES